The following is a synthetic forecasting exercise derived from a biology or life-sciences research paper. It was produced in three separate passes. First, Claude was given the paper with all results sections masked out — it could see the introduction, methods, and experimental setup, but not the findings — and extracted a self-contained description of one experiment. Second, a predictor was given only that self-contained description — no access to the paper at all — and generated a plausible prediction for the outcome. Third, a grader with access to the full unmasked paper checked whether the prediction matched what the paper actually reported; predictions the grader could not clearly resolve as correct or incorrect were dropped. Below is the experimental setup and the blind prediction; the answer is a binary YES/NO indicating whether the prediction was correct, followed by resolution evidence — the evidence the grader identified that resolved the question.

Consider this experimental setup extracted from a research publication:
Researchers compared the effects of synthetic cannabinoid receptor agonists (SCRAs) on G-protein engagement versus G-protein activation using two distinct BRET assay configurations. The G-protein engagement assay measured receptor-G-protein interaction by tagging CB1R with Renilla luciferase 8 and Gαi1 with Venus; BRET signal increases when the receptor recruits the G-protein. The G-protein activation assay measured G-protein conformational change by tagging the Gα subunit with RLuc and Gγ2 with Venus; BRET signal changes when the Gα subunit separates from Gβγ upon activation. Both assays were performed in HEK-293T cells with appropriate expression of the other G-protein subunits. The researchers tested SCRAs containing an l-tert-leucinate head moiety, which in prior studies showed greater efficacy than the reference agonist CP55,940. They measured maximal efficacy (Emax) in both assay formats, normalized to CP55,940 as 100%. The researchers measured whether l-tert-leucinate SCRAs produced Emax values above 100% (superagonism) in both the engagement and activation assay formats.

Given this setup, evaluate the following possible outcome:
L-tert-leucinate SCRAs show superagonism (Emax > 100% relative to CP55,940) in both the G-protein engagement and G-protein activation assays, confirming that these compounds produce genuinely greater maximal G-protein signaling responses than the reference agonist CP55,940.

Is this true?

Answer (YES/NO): YES